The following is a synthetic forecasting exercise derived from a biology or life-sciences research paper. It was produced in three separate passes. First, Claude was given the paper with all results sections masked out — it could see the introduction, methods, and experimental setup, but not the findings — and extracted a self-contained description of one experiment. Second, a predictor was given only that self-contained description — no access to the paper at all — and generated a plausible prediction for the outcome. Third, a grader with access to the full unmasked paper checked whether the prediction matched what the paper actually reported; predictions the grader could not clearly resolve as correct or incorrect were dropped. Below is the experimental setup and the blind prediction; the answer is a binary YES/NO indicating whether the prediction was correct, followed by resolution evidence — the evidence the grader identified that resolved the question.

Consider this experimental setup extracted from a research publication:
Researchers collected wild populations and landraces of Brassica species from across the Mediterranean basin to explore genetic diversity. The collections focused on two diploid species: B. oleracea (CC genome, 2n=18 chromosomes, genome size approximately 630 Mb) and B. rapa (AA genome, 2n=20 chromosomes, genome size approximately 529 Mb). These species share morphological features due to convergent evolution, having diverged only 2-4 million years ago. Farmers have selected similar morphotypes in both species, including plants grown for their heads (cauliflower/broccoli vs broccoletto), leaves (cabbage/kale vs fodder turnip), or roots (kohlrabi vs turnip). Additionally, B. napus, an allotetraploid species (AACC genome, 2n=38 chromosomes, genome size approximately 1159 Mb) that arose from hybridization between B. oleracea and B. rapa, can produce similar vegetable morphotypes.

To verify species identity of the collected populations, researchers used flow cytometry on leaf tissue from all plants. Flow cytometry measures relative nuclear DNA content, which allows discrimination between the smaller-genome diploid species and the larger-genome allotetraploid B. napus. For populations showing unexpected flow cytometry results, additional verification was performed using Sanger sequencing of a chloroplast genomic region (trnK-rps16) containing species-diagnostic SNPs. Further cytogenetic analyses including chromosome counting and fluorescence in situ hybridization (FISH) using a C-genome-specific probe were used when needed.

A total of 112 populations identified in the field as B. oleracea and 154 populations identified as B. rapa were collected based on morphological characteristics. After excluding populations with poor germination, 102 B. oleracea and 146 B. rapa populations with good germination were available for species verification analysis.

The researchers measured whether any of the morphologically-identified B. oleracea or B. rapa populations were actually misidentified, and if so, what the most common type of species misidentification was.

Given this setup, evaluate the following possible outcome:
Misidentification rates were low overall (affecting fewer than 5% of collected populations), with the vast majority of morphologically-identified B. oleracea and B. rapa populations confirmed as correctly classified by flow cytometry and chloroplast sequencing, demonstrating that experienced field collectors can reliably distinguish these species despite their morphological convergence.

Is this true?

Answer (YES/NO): NO